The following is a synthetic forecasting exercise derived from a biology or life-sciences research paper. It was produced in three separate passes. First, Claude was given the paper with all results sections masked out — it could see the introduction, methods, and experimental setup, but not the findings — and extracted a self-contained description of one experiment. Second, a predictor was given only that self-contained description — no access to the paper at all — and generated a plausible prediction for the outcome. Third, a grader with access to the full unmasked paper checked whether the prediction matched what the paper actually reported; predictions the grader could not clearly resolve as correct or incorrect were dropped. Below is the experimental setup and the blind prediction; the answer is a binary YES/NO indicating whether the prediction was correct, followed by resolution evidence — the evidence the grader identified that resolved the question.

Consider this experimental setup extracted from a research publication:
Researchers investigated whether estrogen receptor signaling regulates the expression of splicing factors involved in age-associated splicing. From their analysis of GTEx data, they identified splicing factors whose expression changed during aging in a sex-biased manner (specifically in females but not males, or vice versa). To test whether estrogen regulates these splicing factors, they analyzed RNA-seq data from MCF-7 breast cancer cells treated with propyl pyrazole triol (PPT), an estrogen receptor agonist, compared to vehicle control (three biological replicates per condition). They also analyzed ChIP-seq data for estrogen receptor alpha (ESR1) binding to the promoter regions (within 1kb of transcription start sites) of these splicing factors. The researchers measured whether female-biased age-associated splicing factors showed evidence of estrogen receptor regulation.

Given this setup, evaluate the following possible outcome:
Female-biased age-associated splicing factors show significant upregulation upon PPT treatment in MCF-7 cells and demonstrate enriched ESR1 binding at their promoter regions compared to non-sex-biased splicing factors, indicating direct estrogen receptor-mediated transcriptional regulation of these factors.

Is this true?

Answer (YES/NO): YES